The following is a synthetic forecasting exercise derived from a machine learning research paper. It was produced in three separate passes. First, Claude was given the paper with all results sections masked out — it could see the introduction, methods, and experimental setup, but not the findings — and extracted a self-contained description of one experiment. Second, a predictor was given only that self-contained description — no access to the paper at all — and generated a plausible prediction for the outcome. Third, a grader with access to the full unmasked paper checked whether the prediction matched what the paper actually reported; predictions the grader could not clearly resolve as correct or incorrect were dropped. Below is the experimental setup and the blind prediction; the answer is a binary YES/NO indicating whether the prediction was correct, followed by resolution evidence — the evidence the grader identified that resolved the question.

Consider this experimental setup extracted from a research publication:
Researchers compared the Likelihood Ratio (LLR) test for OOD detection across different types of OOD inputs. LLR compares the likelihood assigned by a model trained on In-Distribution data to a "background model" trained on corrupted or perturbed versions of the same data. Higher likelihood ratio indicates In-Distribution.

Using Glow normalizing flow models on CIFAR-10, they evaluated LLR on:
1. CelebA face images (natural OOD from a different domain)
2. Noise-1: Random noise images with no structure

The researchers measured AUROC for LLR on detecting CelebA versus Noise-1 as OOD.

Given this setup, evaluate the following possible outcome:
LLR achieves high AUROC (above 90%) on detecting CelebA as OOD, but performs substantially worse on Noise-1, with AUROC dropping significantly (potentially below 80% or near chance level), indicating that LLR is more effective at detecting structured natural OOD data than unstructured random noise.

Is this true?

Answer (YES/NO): NO